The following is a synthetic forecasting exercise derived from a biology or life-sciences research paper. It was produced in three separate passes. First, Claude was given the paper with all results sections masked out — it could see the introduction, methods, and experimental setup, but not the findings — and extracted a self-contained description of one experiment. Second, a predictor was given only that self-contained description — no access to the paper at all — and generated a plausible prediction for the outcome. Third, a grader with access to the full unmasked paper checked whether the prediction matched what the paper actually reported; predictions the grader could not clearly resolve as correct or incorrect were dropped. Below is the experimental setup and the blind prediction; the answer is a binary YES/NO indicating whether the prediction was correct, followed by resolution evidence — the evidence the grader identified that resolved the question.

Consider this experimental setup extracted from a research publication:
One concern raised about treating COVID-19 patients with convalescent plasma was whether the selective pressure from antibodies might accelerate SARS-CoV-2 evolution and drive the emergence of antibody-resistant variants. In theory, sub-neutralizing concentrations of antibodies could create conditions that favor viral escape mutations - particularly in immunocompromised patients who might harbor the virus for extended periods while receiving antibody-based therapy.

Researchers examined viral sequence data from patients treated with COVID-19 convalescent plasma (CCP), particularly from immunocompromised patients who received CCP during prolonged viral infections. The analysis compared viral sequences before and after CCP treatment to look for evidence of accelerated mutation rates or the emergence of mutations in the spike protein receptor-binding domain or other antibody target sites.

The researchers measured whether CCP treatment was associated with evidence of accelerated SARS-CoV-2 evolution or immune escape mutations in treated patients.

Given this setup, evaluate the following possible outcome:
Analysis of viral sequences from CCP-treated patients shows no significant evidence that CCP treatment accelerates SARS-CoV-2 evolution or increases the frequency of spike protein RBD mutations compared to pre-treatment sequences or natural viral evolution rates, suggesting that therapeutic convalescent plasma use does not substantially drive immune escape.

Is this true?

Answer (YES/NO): YES